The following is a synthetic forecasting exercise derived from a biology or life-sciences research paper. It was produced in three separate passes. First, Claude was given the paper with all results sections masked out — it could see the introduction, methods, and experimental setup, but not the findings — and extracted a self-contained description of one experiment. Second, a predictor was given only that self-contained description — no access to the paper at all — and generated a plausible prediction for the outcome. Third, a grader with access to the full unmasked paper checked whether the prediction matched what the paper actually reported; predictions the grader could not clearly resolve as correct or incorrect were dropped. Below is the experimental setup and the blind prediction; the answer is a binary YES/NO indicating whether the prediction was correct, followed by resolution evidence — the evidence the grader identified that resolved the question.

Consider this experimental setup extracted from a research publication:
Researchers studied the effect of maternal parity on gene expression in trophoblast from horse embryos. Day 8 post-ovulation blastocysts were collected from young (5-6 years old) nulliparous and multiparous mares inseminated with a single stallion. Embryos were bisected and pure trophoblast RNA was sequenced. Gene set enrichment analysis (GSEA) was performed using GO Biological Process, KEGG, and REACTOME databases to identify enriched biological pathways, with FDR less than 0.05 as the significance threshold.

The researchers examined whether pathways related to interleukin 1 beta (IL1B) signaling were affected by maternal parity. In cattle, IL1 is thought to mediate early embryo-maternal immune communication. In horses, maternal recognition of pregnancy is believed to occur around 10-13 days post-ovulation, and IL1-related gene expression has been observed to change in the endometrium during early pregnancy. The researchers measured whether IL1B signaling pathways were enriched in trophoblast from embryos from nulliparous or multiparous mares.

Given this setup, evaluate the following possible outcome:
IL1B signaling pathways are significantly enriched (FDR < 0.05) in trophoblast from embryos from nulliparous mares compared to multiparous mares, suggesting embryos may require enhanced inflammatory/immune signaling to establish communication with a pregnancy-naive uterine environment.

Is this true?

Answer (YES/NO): YES